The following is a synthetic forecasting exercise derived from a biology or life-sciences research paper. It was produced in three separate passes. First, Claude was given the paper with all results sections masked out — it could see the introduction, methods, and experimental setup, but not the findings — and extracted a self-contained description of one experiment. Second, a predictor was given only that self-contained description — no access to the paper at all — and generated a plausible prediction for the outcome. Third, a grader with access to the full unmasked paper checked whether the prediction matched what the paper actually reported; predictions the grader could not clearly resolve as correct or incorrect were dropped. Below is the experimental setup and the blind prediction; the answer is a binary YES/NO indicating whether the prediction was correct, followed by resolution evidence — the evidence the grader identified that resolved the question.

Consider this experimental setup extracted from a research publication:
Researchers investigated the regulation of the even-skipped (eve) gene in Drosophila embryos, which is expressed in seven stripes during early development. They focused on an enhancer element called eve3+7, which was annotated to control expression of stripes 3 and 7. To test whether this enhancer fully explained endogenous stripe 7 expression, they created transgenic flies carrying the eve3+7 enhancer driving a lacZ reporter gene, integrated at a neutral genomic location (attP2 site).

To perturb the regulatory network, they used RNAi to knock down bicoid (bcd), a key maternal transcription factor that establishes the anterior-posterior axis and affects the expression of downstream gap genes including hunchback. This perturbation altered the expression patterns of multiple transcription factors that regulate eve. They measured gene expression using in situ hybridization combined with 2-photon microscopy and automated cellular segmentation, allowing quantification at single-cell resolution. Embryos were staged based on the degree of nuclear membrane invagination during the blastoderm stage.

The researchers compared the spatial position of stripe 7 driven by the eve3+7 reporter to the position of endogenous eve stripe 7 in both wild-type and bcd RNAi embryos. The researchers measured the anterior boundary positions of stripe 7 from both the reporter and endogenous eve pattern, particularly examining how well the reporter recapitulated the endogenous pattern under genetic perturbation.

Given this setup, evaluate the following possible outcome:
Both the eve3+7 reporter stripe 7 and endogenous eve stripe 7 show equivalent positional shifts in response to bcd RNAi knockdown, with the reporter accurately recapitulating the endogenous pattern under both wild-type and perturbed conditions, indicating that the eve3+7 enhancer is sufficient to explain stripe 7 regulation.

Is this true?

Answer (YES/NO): NO